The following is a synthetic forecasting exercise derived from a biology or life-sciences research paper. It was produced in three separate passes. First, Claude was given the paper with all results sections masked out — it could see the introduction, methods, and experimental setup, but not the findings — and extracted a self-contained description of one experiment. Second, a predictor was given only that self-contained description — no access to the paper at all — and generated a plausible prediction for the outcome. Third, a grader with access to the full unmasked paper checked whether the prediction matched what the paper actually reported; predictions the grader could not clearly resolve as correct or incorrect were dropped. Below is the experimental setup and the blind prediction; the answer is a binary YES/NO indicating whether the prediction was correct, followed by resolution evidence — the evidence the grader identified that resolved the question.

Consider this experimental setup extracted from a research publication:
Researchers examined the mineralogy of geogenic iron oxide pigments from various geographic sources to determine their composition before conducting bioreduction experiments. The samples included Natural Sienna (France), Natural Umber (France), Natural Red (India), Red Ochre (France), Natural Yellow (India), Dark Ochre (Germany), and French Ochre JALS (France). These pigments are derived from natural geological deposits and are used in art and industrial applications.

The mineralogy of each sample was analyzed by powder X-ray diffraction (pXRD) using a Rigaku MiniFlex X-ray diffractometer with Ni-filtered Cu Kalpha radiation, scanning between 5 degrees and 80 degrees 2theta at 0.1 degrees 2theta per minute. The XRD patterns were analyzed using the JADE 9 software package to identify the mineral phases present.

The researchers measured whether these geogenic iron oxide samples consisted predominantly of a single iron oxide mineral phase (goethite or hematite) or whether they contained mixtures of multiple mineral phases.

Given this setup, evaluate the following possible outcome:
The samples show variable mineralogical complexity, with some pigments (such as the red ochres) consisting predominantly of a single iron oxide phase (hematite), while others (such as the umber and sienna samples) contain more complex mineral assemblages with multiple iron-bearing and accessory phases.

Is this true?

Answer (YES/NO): NO